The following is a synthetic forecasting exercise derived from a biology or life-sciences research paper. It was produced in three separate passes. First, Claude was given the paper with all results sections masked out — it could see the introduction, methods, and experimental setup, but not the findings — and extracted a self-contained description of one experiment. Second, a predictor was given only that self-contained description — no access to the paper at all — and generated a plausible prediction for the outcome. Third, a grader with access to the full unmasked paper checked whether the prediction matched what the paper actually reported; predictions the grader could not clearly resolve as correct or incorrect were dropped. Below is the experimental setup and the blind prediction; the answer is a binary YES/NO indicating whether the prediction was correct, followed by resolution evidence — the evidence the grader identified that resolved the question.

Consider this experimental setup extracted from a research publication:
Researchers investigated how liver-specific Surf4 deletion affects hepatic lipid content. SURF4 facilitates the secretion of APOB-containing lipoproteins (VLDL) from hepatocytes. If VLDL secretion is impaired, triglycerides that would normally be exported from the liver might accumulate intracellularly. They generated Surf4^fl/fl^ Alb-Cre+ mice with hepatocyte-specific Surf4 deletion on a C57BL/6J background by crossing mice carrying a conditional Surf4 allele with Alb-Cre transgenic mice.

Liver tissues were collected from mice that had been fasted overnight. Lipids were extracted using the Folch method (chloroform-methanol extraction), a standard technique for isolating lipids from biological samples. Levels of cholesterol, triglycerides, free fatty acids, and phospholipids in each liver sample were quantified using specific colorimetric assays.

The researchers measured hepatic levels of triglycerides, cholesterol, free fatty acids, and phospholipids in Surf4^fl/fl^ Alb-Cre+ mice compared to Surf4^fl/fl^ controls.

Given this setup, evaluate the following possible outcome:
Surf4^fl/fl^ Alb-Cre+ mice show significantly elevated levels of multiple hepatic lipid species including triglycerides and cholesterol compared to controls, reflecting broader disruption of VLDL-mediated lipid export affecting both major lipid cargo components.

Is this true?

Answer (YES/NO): NO